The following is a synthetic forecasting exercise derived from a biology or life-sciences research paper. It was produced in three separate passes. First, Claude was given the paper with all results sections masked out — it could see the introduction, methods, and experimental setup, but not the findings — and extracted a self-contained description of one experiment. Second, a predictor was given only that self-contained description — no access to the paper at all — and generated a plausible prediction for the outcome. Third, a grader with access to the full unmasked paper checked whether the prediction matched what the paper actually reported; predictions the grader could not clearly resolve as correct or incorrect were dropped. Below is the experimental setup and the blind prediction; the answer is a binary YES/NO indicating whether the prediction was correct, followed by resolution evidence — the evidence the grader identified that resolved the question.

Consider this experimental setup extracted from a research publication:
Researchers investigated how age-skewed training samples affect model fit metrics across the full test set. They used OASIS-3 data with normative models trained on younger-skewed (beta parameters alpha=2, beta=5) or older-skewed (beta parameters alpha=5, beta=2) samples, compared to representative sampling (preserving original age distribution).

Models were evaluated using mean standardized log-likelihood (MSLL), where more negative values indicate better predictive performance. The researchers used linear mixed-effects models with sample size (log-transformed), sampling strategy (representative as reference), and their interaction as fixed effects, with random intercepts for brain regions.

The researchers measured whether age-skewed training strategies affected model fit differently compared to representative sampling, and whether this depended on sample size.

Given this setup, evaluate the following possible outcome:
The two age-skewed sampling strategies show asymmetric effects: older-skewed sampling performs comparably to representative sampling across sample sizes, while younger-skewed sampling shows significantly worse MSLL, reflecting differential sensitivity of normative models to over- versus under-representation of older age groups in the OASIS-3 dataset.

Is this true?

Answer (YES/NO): NO